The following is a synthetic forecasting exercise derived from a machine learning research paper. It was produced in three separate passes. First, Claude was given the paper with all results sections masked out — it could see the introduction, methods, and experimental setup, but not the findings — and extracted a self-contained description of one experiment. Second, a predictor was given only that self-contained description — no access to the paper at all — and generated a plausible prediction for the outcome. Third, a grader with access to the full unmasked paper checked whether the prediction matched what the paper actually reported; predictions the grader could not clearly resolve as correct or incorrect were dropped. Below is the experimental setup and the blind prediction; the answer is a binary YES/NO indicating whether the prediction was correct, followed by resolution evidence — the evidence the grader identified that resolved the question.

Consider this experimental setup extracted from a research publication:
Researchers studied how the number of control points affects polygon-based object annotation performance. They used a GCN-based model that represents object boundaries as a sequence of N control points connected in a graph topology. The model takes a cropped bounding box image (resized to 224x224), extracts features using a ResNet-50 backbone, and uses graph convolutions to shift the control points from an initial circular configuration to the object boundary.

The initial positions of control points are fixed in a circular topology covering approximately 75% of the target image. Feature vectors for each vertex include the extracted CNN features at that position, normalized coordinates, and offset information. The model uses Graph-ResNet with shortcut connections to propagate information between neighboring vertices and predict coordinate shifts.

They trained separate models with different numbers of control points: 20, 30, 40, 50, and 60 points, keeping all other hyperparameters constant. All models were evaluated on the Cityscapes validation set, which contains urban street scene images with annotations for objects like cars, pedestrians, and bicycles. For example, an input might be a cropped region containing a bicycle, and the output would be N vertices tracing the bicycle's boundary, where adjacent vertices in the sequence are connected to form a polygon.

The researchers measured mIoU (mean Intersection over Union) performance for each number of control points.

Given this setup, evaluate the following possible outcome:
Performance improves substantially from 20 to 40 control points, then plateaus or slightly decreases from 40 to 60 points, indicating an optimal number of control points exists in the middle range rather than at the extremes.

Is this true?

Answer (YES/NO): YES